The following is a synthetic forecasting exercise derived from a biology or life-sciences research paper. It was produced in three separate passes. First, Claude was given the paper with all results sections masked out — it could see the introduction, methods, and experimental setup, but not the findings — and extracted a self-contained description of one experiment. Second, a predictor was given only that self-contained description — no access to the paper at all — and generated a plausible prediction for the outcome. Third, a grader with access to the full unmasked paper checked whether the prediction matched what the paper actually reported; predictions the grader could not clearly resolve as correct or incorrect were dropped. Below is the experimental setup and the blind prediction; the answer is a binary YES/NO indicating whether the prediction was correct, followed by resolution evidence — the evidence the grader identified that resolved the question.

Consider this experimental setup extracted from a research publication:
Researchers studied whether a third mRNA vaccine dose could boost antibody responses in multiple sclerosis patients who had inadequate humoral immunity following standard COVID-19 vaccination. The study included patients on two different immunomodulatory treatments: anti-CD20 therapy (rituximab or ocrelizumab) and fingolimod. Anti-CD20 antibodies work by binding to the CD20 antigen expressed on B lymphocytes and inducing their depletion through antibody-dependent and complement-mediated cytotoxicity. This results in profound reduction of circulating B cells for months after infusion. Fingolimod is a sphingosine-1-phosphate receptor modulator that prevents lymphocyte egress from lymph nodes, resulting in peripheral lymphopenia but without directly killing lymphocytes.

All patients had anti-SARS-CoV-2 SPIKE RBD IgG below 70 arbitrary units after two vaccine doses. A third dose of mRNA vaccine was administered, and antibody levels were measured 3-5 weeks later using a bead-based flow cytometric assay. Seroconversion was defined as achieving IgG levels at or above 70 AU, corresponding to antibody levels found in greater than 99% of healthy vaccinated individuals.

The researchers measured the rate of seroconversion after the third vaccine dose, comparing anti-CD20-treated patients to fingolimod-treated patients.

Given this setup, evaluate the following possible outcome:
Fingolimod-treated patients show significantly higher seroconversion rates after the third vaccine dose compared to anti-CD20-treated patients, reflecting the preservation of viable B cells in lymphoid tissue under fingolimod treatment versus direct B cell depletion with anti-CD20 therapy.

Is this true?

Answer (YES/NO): NO